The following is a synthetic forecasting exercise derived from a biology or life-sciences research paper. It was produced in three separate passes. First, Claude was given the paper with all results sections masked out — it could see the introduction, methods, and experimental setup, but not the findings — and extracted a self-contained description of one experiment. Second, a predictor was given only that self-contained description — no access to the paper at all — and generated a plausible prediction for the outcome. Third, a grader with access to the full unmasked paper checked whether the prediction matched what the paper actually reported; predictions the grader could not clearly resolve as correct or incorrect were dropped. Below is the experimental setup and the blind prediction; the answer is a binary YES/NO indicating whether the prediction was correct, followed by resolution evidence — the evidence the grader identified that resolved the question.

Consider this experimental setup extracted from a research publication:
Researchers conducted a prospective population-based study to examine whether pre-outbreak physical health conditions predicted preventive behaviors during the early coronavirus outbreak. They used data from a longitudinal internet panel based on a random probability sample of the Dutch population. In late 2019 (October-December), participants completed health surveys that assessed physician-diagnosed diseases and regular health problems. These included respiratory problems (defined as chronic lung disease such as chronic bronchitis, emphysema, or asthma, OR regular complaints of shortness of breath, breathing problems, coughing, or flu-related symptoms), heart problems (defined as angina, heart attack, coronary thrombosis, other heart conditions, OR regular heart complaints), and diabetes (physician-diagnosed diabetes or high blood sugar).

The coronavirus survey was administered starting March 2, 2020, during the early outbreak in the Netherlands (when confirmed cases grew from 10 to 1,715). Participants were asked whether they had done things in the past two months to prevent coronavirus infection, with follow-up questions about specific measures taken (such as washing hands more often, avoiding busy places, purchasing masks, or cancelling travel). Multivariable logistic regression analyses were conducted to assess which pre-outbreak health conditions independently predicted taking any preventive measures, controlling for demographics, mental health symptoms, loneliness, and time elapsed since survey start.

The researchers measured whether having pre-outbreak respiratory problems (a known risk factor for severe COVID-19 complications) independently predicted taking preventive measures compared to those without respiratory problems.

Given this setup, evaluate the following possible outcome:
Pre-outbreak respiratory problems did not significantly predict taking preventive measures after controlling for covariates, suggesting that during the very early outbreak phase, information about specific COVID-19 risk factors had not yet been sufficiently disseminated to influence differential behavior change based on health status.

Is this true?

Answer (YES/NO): YES